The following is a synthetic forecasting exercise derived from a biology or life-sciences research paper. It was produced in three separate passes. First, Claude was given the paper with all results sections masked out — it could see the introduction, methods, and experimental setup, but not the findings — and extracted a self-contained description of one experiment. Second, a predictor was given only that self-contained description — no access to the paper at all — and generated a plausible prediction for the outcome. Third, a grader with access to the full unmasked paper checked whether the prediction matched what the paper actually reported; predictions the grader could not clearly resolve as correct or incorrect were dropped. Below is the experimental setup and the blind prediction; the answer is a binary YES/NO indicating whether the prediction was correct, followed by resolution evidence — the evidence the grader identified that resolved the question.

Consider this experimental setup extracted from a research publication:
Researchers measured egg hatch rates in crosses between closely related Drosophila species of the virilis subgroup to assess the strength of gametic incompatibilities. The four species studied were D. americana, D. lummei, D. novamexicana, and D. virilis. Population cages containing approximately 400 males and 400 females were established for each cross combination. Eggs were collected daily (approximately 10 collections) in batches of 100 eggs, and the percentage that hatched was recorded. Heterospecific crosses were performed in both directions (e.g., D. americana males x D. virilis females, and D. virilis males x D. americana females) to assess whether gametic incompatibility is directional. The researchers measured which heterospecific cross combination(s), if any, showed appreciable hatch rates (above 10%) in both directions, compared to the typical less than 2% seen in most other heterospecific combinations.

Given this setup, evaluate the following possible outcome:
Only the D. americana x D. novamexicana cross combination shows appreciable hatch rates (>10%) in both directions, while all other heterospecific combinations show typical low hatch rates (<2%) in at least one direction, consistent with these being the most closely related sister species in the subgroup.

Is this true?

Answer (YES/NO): NO